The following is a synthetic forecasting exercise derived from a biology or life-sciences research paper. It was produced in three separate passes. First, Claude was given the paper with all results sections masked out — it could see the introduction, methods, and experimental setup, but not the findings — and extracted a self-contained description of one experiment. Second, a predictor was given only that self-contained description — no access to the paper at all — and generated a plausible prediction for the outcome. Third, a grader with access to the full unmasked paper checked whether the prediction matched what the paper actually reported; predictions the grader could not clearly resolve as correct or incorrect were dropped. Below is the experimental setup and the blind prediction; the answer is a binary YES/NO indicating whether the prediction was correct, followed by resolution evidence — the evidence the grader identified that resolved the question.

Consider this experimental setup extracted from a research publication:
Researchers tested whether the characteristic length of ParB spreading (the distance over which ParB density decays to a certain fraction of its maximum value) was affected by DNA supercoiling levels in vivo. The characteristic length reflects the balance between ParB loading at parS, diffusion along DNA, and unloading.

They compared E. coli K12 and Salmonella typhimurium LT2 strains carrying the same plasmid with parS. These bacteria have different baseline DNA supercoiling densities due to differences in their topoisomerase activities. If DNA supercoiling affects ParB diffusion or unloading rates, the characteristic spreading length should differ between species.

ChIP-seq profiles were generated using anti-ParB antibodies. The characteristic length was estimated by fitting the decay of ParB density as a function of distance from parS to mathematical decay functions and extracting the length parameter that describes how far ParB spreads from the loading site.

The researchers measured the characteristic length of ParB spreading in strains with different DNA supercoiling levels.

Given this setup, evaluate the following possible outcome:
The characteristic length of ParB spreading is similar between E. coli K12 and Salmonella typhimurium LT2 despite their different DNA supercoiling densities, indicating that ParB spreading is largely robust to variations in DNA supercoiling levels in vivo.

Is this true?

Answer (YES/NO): YES